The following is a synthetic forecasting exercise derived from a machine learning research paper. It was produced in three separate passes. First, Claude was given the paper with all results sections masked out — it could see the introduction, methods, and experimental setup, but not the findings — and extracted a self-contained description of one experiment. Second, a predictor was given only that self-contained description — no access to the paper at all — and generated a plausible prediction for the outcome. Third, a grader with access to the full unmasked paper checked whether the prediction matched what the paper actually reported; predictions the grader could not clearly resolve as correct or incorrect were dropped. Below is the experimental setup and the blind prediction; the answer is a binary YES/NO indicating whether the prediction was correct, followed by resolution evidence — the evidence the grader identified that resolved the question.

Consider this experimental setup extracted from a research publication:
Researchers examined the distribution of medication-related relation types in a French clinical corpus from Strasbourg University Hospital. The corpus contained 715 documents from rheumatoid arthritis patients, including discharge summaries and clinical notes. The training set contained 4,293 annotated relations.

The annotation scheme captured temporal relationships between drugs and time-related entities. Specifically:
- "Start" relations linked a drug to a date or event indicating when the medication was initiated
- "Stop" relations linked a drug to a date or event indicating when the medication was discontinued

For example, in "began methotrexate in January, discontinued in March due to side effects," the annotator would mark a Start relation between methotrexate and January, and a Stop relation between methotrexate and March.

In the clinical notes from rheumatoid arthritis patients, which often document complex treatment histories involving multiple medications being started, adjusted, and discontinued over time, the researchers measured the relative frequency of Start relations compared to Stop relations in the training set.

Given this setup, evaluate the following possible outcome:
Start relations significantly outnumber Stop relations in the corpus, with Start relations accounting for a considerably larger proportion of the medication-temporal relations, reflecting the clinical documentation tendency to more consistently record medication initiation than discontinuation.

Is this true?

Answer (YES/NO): YES